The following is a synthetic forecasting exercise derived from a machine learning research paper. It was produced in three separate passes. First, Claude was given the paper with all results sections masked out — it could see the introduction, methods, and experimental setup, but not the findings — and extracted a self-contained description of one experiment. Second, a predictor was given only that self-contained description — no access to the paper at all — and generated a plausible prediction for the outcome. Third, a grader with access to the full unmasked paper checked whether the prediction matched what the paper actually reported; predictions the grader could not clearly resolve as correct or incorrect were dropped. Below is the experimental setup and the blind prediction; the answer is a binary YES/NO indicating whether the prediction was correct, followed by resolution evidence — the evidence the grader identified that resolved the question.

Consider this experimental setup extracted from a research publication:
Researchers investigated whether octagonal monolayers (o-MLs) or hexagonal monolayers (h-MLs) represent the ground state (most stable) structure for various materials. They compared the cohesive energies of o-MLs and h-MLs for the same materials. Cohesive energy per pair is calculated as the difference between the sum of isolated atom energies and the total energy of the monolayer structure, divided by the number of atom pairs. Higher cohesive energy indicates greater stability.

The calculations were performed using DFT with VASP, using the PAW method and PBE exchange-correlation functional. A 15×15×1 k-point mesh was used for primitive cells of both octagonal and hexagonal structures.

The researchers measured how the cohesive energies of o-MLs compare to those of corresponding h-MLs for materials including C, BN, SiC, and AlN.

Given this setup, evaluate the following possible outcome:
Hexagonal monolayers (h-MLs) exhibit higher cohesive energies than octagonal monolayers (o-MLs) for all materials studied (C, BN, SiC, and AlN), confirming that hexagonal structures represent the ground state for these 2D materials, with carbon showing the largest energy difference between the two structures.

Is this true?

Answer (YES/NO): NO